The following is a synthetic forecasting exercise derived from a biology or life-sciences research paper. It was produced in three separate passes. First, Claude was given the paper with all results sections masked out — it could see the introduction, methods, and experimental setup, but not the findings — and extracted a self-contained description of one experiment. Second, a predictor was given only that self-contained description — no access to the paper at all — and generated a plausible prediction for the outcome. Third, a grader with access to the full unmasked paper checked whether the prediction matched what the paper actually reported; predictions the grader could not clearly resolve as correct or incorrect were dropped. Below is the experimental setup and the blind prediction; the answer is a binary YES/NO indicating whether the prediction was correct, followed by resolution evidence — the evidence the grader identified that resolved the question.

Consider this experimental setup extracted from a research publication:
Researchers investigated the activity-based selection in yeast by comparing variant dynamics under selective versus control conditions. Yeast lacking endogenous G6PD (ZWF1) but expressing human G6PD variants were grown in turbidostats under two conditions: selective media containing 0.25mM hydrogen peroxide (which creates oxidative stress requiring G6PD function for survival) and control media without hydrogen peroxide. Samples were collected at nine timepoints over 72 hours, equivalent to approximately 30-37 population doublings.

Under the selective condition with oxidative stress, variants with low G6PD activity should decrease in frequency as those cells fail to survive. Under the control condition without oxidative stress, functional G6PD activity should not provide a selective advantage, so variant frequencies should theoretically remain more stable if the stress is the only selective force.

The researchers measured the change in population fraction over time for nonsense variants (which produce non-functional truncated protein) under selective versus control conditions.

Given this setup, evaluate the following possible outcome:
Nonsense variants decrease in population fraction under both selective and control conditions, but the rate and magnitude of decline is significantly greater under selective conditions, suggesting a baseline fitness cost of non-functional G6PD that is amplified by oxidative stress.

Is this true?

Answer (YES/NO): YES